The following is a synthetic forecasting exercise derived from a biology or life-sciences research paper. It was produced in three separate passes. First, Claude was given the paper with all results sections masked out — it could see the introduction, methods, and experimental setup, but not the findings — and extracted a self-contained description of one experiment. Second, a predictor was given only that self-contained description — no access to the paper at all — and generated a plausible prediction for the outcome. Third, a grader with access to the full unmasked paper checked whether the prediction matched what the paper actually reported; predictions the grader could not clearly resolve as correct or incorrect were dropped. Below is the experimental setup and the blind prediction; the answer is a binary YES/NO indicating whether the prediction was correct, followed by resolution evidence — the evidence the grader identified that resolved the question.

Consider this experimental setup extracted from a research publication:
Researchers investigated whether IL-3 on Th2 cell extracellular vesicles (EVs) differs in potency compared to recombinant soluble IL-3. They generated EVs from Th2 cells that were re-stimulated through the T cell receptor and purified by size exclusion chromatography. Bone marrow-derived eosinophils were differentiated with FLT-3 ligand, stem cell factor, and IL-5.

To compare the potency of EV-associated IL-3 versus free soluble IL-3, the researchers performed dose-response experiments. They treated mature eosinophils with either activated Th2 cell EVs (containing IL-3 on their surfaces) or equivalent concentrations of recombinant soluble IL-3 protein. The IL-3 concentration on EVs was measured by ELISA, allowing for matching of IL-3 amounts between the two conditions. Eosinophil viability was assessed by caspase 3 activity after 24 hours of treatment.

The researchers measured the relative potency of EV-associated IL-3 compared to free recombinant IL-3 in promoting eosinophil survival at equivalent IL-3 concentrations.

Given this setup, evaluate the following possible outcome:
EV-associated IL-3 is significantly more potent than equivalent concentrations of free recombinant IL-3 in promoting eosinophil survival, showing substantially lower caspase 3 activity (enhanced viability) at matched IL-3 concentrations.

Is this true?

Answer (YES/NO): YES